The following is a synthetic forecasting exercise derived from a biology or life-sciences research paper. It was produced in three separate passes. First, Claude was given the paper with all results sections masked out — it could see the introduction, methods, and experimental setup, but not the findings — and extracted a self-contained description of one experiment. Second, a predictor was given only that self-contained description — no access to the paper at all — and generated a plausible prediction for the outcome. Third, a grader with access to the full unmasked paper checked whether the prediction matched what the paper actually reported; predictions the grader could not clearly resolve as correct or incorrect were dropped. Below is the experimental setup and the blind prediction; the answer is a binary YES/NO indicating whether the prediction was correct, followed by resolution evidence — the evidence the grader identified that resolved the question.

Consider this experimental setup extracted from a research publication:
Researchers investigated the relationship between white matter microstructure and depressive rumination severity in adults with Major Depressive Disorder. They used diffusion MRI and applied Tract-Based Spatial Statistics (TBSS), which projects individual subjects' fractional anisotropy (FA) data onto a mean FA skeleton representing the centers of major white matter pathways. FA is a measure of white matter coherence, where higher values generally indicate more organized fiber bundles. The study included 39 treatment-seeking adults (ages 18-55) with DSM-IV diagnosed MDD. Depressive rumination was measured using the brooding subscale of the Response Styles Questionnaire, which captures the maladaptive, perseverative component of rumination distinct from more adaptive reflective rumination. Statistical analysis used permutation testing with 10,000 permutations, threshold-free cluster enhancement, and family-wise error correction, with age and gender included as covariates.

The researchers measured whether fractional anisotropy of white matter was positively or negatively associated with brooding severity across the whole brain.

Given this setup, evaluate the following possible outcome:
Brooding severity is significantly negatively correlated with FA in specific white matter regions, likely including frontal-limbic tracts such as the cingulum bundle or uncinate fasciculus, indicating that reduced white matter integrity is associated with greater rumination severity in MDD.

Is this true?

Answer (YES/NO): YES